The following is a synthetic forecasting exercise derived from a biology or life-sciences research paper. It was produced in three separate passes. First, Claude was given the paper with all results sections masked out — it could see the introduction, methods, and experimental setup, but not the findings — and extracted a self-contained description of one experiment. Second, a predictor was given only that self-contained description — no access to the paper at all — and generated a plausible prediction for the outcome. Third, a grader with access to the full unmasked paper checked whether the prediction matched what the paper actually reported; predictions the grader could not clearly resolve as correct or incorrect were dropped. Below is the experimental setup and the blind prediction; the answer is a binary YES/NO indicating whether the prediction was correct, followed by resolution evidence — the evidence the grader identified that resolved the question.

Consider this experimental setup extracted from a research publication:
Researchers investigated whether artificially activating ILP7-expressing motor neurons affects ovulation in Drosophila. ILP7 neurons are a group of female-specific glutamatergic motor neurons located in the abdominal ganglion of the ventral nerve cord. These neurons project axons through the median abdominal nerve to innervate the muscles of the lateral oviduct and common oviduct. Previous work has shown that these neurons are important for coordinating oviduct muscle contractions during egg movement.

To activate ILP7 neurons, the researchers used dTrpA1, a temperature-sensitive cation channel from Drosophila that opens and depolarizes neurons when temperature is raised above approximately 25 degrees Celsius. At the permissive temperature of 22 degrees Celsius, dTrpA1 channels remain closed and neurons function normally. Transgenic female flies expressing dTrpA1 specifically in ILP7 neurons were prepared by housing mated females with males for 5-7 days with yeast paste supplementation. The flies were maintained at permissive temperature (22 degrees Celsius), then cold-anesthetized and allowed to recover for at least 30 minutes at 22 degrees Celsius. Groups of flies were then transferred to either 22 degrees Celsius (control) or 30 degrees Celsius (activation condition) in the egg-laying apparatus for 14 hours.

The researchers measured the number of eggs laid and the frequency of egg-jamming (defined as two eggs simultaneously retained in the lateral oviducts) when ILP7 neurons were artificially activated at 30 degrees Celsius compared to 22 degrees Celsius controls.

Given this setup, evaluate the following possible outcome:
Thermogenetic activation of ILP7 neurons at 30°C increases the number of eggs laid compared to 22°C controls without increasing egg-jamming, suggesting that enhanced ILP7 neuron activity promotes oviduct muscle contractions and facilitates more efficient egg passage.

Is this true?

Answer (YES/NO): NO